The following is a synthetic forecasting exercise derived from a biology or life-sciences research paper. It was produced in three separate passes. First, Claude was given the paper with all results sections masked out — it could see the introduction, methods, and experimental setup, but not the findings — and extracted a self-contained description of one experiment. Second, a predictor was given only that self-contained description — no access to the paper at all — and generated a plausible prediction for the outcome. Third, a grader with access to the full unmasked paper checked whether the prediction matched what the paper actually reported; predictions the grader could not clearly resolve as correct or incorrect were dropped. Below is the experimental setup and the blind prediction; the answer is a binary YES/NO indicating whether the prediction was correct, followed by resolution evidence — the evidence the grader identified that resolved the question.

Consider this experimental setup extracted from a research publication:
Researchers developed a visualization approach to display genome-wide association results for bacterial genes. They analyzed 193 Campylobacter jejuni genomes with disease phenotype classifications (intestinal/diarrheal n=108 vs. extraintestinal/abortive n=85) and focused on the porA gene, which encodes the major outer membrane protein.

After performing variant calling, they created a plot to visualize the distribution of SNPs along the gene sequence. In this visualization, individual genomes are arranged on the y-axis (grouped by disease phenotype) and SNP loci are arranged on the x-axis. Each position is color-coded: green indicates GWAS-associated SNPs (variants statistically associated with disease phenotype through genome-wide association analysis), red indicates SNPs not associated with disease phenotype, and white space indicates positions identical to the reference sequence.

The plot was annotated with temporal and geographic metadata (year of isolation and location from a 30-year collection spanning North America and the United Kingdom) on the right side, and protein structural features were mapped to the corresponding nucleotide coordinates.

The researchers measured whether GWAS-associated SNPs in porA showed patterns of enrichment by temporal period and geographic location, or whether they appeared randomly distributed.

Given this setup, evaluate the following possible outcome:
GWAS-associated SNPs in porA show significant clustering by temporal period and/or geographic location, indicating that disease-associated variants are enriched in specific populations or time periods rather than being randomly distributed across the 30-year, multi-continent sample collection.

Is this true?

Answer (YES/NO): NO